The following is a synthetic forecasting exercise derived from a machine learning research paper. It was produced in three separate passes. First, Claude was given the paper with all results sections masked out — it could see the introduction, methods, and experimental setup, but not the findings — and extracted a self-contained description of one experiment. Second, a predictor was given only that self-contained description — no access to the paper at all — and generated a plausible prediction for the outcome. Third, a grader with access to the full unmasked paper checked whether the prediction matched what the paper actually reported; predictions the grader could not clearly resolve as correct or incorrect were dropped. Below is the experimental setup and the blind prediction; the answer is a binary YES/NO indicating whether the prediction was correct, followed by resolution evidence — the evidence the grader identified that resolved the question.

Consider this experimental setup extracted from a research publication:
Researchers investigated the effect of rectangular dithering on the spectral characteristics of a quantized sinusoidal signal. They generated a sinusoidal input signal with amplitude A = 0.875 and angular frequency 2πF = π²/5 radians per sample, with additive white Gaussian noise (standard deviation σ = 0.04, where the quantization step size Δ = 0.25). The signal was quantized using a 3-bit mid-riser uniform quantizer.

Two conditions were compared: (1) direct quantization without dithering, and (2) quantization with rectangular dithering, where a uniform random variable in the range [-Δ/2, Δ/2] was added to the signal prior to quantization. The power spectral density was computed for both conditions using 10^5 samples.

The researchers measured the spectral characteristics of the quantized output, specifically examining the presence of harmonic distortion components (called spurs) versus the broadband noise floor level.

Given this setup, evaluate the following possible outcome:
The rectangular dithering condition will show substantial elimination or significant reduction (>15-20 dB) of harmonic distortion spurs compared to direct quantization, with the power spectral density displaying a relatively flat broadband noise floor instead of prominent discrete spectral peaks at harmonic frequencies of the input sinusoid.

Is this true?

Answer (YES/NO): YES